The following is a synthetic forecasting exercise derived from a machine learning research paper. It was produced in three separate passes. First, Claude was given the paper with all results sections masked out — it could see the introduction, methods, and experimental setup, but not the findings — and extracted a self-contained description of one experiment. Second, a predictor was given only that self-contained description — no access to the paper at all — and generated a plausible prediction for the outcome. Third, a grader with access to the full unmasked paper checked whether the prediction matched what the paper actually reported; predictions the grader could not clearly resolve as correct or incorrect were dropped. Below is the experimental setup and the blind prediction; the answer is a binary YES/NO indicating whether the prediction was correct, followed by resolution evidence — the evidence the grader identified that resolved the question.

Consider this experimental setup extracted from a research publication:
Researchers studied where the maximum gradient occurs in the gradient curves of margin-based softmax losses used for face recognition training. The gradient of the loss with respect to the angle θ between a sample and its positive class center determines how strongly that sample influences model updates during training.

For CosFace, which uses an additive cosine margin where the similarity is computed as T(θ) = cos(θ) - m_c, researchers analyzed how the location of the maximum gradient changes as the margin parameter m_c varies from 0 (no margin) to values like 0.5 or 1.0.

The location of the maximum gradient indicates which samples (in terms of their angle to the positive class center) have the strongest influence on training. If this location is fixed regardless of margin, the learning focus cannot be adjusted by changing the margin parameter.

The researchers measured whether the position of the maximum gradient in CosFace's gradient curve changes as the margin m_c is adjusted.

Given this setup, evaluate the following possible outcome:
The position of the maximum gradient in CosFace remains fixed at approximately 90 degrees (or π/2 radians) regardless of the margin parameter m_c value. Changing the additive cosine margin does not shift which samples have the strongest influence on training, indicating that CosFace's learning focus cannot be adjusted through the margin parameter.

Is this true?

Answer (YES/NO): YES